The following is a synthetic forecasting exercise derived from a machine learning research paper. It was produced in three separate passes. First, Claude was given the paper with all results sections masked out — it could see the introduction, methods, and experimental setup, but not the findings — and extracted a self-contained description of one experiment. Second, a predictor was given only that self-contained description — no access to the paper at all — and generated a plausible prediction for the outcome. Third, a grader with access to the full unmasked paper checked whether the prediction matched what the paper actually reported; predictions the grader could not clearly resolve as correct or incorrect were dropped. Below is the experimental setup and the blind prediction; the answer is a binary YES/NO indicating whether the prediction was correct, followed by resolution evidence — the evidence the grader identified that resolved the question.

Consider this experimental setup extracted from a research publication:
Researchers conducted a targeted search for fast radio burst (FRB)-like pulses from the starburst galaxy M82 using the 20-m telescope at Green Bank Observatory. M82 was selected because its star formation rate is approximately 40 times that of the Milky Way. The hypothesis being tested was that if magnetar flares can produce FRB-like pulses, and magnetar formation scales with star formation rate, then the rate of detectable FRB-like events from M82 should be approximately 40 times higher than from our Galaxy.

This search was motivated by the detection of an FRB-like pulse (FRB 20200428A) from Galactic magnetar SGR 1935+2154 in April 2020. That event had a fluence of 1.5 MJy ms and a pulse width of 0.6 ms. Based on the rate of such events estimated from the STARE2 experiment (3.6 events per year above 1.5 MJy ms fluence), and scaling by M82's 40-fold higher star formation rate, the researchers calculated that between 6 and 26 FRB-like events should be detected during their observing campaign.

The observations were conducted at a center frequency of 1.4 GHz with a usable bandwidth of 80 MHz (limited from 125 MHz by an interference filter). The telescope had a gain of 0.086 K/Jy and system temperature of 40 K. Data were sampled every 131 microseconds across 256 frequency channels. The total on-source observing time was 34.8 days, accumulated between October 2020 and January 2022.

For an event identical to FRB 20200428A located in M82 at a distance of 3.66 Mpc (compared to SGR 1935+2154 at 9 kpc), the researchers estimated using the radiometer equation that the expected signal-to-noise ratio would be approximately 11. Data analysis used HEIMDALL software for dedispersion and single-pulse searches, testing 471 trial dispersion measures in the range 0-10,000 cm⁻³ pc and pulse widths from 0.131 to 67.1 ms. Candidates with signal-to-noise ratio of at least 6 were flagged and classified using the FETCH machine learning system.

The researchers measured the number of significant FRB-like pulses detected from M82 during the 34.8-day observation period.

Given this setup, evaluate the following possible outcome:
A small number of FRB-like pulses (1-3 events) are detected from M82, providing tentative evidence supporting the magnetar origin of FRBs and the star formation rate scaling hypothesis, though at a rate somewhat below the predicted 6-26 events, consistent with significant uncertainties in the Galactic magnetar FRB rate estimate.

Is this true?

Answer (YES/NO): NO